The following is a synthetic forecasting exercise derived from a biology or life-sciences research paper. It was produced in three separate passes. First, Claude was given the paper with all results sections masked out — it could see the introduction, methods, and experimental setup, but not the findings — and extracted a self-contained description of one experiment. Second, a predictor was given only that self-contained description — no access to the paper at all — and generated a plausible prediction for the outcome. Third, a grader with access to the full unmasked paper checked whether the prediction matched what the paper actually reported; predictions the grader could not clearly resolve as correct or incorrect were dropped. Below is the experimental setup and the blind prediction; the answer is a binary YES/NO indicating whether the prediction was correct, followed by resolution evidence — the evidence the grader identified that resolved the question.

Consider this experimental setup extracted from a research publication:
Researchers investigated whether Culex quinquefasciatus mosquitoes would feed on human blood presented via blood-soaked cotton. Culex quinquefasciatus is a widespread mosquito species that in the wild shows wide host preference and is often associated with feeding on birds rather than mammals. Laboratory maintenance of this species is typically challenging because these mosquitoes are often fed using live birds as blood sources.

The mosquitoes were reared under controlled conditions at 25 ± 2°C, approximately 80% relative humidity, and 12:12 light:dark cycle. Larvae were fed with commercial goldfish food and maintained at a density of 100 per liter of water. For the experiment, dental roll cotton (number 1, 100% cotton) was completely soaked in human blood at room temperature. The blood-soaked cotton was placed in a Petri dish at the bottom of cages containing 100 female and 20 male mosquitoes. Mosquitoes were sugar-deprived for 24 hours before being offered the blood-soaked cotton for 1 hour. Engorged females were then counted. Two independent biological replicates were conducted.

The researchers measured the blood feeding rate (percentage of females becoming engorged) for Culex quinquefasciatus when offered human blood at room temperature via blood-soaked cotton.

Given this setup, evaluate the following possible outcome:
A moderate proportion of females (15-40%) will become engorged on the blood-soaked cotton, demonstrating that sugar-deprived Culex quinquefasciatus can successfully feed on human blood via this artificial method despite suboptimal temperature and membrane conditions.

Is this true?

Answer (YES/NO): NO